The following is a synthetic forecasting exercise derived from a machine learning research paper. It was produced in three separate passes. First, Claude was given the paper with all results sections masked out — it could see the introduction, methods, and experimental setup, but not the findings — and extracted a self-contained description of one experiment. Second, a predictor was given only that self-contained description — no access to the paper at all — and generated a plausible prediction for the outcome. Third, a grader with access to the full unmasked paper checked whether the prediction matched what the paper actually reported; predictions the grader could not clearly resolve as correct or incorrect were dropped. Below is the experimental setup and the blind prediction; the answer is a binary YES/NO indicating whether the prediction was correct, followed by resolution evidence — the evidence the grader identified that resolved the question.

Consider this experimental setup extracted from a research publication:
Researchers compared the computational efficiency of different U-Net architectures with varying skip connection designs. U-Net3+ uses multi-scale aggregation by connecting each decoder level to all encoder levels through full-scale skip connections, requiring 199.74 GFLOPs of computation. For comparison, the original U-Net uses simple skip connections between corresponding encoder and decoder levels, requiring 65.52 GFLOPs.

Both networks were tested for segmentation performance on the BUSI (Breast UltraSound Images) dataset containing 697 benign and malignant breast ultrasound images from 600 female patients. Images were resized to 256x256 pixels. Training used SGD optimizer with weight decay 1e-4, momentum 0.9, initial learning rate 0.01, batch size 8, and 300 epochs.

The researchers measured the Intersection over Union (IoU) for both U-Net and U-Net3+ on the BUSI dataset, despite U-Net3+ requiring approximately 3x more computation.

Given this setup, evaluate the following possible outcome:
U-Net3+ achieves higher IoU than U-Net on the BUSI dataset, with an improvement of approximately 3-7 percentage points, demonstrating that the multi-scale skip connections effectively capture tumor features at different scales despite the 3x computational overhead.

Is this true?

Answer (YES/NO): NO